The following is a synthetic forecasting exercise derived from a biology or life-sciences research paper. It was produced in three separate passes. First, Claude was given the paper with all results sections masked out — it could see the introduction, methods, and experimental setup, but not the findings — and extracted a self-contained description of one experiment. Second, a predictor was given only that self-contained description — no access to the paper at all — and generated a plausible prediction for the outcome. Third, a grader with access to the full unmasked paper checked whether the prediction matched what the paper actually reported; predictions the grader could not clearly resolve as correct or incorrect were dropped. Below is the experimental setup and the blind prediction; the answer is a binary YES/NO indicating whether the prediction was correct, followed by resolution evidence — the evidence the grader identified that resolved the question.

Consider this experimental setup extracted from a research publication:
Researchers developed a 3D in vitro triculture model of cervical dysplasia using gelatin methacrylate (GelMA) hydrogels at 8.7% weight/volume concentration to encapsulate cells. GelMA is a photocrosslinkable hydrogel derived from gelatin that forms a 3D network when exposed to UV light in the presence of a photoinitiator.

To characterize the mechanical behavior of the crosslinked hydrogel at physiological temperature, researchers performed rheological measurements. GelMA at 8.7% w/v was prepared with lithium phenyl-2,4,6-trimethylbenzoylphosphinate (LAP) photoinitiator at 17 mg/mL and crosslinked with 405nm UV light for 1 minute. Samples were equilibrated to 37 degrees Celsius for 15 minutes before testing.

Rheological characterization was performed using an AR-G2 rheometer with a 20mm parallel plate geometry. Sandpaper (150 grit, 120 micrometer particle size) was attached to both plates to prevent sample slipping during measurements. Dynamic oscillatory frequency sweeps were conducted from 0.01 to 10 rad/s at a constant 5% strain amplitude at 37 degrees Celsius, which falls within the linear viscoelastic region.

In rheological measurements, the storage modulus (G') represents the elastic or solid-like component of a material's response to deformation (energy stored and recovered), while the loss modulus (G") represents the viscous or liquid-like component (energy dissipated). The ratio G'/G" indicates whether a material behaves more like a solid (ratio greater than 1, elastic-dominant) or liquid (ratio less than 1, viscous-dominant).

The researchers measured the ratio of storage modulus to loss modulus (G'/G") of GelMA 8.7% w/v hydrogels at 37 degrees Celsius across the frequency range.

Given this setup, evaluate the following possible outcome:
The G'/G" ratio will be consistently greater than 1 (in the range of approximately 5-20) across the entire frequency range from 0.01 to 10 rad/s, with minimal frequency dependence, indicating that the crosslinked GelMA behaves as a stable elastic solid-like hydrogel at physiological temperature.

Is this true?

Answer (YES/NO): NO